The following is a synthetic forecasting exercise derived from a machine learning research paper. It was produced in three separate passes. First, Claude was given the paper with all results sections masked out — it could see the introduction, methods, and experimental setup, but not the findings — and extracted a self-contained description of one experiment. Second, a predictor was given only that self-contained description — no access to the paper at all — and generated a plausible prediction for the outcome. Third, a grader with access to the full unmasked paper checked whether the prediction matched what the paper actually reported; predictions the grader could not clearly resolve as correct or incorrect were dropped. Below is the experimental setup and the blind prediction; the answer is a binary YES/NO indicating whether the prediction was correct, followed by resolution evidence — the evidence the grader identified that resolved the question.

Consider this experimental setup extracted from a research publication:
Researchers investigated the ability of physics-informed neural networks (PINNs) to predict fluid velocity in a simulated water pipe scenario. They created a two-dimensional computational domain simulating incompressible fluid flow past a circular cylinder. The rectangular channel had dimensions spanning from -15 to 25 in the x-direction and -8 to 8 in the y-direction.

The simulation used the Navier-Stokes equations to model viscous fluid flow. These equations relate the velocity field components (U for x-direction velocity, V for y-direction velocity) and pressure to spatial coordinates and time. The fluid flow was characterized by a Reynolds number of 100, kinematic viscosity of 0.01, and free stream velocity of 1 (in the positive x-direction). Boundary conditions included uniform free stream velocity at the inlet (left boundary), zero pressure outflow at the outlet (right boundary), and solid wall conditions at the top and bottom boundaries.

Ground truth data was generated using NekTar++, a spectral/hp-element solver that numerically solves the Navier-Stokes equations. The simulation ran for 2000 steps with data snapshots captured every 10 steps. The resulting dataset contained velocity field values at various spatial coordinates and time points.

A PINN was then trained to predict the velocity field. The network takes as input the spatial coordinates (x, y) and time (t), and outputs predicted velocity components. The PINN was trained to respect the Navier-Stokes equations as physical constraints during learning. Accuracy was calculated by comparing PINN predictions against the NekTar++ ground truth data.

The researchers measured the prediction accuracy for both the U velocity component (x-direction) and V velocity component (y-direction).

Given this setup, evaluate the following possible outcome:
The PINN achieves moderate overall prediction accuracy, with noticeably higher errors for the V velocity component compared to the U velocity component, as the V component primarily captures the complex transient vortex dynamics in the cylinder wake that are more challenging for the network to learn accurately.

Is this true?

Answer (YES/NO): NO